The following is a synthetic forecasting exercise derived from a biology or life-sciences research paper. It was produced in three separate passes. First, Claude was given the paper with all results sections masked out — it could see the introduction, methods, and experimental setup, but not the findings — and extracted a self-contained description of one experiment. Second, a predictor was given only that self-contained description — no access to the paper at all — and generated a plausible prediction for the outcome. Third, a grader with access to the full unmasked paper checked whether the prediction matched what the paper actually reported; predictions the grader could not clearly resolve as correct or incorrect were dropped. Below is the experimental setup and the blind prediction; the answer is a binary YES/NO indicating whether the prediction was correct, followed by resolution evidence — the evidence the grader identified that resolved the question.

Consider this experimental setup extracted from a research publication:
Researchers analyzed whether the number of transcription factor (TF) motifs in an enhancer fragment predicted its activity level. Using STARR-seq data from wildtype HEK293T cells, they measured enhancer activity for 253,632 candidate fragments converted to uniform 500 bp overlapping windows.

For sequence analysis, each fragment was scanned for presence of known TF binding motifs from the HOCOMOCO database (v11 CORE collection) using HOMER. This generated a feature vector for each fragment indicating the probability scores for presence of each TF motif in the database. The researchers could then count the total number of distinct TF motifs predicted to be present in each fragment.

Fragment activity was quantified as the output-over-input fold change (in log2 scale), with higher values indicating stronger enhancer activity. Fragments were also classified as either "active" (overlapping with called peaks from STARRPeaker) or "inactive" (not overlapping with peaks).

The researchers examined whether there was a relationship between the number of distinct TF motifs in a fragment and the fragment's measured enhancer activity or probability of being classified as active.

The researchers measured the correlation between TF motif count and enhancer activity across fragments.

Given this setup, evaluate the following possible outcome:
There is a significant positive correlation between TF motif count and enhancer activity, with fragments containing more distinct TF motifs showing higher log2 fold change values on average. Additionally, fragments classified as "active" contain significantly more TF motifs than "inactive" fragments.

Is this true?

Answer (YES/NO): YES